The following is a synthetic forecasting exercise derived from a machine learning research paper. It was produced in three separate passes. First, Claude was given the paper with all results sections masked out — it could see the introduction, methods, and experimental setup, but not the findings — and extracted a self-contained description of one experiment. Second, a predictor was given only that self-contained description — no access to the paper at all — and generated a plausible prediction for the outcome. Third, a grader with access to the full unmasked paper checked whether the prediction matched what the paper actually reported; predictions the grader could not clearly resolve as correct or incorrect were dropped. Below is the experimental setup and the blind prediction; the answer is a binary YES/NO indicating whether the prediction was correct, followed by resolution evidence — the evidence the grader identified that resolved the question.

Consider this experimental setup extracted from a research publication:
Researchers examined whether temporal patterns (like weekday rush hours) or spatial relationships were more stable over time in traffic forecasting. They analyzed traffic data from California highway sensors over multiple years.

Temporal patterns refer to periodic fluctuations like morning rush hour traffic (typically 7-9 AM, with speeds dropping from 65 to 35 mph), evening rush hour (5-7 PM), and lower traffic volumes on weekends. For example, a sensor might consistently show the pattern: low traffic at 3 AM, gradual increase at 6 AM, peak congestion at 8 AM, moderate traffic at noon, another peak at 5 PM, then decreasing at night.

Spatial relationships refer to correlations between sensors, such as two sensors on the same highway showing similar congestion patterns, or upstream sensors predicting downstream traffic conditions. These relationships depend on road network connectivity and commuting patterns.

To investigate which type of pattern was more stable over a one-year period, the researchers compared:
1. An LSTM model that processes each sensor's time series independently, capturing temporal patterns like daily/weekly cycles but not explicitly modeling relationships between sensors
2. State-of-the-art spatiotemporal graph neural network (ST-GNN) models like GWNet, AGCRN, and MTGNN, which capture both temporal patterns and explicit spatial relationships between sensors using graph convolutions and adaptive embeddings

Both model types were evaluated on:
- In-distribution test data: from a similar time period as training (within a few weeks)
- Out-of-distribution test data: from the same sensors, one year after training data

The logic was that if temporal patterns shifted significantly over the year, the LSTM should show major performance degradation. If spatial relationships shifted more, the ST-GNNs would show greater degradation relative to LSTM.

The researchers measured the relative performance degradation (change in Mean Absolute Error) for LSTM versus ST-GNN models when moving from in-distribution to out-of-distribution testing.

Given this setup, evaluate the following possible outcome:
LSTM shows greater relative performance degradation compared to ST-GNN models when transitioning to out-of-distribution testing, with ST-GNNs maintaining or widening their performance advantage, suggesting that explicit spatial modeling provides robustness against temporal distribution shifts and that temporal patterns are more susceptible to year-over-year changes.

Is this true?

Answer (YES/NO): NO